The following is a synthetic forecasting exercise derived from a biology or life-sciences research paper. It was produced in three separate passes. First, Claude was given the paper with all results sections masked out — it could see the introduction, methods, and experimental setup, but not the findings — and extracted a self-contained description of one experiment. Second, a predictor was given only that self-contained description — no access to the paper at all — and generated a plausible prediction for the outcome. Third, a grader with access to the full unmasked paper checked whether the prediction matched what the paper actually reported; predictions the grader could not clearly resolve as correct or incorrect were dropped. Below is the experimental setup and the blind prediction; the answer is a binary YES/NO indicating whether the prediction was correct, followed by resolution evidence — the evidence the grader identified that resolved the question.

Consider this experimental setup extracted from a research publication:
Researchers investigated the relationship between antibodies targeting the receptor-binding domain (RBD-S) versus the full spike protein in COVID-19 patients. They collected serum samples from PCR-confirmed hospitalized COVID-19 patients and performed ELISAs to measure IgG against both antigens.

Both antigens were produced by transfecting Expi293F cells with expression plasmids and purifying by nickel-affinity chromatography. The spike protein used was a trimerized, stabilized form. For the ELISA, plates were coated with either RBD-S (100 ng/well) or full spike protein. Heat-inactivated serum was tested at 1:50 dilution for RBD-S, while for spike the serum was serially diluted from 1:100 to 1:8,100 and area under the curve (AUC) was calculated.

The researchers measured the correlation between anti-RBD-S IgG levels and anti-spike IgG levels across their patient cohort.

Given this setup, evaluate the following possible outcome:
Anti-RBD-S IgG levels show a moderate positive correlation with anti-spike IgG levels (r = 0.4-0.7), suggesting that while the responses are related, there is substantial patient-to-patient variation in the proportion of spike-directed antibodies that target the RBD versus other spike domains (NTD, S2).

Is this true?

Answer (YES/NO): NO